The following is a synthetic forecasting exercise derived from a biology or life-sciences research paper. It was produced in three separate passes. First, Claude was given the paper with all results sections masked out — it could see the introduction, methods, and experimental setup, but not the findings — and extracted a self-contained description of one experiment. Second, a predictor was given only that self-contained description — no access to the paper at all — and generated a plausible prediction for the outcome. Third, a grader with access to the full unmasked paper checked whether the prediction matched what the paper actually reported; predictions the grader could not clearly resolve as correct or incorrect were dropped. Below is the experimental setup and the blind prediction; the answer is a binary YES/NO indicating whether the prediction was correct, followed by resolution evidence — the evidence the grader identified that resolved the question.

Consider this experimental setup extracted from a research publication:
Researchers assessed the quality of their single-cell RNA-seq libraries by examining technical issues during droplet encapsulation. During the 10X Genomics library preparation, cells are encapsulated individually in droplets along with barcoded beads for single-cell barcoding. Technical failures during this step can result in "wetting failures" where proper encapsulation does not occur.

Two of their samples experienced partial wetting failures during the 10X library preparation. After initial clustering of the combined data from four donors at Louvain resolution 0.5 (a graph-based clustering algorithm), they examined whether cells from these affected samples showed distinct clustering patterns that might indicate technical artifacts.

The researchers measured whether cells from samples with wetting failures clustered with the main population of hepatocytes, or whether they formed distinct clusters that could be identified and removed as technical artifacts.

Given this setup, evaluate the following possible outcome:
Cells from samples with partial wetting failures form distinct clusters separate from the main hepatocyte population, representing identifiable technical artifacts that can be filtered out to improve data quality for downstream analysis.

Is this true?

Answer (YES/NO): YES